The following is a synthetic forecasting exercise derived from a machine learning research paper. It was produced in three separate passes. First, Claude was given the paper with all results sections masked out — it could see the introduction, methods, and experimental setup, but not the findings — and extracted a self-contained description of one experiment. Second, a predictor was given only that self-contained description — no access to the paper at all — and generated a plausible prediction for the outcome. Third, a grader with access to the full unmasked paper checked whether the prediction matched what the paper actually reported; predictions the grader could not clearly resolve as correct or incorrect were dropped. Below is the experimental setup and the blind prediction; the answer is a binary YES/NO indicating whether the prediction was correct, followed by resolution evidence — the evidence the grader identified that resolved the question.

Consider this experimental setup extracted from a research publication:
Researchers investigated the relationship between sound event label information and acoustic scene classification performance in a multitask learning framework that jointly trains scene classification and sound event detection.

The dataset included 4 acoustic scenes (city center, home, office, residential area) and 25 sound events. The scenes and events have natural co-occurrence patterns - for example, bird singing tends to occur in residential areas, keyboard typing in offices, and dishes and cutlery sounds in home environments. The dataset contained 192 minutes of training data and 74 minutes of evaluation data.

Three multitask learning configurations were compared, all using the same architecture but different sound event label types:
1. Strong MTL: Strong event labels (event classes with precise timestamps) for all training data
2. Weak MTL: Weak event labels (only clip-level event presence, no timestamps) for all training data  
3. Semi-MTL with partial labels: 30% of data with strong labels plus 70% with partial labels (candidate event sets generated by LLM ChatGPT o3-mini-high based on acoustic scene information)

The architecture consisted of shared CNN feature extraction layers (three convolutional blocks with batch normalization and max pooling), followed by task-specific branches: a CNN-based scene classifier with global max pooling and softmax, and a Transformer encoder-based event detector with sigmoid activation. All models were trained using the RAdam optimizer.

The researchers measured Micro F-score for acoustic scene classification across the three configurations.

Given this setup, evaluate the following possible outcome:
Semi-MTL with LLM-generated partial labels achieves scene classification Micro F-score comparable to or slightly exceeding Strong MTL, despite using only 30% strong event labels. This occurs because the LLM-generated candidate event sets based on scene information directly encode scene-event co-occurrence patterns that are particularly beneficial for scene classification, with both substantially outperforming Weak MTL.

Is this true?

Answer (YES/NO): NO